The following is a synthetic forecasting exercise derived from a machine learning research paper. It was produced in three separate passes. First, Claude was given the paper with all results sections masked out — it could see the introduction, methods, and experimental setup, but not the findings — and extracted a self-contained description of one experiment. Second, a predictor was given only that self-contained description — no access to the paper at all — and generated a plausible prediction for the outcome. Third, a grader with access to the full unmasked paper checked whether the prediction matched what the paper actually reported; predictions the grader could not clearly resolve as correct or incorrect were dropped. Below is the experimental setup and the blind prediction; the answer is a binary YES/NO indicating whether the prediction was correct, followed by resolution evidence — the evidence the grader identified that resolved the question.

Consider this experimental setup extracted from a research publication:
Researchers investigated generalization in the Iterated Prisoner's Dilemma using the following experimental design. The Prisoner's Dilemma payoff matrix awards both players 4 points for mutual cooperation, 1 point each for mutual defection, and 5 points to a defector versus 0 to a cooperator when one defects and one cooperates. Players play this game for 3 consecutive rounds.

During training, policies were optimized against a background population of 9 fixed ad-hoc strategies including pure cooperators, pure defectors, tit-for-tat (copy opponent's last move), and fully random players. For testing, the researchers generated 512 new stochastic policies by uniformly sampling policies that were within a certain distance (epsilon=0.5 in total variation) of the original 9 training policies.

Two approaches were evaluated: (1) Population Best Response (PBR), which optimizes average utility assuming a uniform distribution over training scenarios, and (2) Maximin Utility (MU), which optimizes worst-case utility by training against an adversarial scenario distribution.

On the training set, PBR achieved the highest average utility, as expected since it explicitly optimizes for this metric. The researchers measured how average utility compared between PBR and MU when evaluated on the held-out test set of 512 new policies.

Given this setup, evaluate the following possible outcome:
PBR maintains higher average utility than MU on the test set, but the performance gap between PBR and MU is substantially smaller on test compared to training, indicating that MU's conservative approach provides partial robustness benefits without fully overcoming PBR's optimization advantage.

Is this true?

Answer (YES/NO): NO